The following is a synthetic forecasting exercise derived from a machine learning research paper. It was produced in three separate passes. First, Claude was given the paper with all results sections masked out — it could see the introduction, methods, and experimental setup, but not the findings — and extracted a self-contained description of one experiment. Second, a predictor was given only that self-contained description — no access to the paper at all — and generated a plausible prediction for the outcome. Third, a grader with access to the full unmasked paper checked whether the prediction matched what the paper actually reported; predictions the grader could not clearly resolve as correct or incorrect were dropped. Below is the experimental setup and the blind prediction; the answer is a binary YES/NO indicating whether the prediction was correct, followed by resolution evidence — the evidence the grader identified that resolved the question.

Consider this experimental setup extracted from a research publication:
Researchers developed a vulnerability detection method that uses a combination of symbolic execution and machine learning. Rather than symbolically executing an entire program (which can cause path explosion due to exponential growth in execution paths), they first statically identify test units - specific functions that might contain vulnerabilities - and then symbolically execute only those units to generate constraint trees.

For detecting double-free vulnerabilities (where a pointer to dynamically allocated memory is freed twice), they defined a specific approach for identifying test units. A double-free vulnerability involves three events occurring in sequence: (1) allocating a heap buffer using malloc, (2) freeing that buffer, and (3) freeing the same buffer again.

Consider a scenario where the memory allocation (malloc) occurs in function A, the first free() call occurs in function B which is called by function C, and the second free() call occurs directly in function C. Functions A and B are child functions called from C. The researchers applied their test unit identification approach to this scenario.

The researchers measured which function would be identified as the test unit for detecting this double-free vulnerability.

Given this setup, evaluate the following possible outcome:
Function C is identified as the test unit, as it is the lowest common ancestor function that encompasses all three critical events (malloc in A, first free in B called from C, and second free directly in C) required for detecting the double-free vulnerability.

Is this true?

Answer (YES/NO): YES